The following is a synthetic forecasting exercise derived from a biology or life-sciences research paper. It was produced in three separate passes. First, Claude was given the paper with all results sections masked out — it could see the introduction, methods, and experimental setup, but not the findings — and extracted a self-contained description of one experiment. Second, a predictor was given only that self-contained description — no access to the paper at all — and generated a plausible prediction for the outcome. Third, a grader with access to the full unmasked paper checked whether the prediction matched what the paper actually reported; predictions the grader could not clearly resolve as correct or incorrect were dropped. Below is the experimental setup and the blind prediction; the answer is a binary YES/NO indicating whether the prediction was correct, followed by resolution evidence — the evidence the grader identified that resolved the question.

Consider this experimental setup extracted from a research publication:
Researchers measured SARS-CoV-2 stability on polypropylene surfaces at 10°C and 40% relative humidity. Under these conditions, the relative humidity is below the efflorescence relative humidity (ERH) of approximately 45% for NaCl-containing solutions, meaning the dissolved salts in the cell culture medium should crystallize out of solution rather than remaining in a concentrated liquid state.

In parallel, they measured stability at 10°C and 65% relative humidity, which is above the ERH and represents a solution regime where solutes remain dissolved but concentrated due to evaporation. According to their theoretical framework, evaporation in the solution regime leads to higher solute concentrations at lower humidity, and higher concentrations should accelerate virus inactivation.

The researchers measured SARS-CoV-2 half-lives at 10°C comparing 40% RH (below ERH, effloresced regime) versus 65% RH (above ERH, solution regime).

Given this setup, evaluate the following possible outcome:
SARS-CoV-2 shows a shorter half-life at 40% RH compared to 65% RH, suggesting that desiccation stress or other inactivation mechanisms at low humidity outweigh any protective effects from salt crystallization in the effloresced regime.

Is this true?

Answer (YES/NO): NO